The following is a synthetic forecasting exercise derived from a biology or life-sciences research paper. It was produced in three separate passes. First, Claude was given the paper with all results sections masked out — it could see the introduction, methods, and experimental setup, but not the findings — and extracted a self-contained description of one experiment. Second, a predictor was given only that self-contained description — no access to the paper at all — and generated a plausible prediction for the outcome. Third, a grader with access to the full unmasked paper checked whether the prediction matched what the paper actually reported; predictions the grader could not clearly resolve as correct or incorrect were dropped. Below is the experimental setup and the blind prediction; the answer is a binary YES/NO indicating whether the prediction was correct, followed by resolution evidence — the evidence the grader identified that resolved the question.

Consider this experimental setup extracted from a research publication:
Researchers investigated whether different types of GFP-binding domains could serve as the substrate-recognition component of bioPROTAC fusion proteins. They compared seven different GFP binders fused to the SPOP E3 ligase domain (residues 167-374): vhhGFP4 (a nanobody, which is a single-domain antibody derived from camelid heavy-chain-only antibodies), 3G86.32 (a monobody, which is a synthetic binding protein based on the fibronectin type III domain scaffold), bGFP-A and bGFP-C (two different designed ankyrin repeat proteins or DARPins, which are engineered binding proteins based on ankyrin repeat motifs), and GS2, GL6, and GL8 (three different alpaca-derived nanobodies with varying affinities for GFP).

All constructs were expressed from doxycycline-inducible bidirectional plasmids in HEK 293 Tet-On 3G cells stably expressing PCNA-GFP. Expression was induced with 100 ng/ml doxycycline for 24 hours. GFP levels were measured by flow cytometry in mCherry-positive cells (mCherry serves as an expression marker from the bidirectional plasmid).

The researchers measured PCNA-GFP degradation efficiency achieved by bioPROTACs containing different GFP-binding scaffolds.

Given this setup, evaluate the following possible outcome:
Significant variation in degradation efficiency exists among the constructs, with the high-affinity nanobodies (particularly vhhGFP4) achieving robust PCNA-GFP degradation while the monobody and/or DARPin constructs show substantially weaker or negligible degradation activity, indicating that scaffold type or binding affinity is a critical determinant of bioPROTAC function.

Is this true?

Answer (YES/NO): NO